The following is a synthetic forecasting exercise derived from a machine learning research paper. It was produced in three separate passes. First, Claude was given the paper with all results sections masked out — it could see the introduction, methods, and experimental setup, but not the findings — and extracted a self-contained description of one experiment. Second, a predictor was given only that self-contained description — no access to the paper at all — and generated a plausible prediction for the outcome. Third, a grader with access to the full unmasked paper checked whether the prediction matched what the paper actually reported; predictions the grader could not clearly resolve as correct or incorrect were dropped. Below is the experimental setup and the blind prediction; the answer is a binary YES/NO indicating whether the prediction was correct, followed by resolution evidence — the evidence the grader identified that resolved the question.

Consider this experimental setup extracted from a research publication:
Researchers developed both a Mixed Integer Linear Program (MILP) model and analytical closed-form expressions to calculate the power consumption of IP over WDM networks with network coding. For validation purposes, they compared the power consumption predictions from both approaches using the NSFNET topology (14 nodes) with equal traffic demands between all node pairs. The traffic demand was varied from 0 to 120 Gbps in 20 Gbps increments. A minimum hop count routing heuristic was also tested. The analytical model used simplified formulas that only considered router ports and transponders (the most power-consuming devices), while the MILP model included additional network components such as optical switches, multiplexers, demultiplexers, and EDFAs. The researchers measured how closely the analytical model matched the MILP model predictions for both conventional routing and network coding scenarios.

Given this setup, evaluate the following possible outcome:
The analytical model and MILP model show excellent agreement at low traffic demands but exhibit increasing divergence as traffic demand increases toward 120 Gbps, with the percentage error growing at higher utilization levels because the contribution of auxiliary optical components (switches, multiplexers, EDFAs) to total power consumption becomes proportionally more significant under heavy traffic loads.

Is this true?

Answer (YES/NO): NO